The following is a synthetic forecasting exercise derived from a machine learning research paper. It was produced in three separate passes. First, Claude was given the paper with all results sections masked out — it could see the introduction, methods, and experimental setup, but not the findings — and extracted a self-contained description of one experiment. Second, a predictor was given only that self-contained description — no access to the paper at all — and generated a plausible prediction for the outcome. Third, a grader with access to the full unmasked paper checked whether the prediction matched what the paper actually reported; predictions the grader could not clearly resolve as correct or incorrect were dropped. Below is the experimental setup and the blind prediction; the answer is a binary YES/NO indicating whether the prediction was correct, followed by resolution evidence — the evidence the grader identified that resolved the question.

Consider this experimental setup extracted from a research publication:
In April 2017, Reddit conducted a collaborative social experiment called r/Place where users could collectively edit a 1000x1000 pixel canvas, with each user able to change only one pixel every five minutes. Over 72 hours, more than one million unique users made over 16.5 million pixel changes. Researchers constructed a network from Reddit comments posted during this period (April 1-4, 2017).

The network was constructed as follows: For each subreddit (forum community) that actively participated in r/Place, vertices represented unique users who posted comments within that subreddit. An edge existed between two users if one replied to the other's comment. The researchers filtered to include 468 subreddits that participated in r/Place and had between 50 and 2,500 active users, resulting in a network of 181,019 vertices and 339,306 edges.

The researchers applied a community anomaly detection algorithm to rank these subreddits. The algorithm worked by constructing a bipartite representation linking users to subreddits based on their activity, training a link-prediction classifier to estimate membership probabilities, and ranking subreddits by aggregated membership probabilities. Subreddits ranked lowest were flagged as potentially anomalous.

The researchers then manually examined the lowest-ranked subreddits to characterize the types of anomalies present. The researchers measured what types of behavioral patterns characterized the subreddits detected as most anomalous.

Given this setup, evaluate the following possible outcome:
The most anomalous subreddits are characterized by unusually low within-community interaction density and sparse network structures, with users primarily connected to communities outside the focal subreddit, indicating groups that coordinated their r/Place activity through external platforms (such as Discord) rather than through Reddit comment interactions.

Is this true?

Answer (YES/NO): NO